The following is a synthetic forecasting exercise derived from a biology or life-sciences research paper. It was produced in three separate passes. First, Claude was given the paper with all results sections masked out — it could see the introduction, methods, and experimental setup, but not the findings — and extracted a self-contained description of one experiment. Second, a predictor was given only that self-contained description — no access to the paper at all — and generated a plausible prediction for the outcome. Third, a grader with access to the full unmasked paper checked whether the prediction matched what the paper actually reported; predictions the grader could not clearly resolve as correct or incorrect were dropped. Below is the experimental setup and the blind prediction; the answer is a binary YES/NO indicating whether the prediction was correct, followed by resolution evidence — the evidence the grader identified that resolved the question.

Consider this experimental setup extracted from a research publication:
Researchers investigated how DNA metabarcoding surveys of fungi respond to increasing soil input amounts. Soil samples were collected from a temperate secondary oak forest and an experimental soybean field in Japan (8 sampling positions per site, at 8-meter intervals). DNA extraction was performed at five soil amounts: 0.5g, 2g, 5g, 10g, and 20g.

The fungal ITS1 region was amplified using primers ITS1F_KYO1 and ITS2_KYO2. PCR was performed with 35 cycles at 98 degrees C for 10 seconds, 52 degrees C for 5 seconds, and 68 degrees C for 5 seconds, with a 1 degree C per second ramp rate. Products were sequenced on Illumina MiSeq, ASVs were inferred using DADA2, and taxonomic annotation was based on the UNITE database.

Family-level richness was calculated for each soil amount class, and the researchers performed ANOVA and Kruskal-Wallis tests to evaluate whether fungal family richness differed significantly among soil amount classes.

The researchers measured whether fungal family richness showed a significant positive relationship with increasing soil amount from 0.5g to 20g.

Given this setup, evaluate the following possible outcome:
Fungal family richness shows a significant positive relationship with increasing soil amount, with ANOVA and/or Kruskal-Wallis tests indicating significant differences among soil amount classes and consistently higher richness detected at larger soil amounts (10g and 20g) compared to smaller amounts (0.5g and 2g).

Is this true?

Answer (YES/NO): NO